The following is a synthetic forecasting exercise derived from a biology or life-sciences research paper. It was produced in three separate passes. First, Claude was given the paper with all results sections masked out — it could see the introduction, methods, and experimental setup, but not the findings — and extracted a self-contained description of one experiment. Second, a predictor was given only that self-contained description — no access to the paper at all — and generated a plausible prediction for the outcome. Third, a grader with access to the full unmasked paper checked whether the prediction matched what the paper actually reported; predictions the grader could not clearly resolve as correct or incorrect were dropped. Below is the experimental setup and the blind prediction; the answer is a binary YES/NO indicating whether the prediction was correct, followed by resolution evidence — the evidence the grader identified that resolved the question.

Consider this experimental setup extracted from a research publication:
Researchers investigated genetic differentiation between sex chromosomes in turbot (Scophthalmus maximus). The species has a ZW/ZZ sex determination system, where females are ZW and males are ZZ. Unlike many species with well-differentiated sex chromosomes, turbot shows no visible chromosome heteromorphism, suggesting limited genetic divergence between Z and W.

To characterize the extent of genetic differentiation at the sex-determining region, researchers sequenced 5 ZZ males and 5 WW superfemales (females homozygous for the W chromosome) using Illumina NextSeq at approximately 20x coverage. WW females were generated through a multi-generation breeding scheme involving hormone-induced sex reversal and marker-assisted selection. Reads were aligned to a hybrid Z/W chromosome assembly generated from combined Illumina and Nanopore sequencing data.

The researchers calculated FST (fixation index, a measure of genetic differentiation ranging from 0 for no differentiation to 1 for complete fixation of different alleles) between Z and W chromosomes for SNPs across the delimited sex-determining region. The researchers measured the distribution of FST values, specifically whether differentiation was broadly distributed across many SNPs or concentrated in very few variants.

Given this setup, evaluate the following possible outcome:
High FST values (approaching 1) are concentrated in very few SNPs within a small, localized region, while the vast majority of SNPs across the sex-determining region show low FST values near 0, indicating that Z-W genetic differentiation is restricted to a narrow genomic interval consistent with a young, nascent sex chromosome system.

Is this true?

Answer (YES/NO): YES